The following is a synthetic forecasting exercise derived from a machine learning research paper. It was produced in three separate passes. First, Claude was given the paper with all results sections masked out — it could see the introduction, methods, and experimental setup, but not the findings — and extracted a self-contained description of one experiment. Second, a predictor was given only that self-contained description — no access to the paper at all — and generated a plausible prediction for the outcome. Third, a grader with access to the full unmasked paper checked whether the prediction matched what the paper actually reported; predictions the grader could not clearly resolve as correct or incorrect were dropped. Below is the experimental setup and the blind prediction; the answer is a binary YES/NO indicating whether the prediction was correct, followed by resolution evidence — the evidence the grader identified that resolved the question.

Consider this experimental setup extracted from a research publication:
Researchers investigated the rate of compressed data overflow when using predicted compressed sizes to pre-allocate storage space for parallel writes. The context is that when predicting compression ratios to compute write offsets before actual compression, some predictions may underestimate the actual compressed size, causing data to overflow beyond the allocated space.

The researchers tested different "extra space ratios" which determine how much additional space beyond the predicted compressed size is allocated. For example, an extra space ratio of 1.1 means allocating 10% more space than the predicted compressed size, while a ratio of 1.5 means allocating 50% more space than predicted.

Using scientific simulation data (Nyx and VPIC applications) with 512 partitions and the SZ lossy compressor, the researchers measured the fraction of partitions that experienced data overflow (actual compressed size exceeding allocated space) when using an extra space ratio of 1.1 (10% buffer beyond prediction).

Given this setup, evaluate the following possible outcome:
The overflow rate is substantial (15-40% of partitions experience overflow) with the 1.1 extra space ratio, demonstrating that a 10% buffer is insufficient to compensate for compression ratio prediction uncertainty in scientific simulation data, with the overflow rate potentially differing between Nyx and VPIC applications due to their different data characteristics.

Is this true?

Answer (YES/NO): YES